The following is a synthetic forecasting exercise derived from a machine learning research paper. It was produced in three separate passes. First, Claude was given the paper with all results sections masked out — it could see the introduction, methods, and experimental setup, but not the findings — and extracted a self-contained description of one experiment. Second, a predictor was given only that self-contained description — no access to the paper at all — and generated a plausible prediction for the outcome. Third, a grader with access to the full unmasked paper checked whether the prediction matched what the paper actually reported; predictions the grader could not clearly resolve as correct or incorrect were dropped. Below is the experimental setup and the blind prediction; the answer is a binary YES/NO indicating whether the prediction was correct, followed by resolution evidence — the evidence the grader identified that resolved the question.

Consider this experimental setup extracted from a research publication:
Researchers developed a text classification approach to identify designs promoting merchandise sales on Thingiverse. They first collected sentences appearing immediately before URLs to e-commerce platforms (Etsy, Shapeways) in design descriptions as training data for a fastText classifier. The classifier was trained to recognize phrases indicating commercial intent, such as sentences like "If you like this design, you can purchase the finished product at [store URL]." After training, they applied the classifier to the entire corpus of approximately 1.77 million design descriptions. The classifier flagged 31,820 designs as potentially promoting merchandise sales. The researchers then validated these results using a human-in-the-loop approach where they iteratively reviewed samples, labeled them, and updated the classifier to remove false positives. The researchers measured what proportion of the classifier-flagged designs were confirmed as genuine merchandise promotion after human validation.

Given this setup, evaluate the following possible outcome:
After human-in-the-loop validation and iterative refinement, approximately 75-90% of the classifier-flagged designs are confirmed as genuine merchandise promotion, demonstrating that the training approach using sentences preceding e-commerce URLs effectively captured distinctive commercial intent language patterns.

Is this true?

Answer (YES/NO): NO